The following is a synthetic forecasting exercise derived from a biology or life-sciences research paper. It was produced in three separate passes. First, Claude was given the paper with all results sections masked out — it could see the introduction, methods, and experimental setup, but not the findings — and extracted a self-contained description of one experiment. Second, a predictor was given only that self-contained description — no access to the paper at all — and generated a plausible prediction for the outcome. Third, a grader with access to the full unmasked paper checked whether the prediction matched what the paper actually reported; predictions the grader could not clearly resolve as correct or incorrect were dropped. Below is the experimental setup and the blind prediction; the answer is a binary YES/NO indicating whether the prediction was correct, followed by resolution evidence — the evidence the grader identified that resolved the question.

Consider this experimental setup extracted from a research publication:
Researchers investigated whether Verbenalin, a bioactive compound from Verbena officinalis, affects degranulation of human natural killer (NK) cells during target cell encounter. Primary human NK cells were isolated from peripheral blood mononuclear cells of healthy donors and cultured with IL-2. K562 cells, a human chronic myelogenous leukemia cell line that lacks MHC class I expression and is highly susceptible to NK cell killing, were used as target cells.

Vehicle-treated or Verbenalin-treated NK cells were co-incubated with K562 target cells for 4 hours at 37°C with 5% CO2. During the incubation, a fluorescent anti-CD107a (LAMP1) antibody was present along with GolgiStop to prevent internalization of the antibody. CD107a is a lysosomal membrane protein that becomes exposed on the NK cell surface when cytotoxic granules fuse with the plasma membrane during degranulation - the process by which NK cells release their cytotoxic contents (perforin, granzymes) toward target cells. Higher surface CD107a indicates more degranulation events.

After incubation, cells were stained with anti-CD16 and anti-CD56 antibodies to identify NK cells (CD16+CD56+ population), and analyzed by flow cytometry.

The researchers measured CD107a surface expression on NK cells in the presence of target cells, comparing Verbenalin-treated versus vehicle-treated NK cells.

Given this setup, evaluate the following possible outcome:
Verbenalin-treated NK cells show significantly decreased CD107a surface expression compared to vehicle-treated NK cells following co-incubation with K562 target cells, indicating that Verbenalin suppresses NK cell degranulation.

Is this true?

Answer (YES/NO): NO